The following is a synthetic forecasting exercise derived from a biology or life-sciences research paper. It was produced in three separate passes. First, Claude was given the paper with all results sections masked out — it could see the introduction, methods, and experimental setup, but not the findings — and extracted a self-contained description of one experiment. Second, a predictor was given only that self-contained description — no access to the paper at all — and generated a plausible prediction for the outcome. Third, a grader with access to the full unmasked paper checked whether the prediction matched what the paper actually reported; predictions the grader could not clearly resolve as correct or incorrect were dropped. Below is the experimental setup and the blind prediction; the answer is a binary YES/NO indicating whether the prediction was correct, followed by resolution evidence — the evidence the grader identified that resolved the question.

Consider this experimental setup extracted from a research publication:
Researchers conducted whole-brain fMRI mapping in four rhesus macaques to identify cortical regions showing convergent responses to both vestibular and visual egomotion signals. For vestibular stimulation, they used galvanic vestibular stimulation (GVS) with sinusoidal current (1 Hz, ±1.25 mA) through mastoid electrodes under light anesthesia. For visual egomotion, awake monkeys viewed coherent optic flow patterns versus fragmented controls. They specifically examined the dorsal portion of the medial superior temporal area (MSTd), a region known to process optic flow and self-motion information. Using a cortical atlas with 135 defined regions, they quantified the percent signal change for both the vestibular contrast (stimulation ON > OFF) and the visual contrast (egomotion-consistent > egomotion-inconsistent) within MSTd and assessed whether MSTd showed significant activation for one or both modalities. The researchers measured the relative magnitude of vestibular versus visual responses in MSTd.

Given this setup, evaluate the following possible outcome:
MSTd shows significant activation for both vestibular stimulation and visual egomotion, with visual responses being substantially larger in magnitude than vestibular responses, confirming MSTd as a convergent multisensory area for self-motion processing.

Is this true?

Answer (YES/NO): YES